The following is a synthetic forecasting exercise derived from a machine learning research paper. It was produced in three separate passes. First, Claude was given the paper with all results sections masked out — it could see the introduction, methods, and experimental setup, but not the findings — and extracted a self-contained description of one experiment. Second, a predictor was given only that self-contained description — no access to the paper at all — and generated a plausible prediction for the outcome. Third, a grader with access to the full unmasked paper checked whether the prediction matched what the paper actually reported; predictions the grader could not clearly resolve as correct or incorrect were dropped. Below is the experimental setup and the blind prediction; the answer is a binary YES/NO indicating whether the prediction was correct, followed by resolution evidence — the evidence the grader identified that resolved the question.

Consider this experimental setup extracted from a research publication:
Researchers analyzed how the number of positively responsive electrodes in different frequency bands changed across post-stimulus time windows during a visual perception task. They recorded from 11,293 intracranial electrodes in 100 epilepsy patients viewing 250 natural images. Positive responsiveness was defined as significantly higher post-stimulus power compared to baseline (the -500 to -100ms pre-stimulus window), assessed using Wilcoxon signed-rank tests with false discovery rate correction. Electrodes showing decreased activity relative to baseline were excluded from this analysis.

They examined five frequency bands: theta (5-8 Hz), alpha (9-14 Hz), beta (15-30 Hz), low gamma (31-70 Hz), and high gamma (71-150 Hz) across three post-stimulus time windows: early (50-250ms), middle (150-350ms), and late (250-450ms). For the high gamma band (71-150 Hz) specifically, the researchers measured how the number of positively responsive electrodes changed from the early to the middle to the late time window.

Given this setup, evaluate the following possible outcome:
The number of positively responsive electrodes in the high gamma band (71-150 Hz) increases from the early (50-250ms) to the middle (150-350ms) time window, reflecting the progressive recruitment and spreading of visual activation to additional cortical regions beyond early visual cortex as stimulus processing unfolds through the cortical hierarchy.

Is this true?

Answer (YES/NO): YES